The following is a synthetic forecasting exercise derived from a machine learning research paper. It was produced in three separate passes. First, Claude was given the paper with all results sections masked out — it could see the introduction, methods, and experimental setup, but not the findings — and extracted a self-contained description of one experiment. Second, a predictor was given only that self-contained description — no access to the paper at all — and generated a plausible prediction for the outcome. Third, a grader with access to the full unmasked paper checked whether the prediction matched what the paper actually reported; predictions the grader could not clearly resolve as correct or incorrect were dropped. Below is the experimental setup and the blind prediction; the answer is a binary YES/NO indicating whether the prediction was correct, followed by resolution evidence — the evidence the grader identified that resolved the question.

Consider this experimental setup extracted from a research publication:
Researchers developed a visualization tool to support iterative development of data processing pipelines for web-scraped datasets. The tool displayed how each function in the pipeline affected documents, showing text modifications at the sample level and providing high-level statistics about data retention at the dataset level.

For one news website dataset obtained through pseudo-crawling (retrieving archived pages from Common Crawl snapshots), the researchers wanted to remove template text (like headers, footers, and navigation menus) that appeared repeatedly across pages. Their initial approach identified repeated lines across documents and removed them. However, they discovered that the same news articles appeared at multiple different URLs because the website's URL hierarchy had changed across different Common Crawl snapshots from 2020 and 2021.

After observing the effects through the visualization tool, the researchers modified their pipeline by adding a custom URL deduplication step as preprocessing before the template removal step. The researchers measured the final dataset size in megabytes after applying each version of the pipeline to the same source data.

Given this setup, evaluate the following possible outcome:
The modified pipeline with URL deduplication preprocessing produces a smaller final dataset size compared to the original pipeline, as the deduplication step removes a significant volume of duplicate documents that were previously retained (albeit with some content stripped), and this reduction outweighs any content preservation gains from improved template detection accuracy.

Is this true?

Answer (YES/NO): NO